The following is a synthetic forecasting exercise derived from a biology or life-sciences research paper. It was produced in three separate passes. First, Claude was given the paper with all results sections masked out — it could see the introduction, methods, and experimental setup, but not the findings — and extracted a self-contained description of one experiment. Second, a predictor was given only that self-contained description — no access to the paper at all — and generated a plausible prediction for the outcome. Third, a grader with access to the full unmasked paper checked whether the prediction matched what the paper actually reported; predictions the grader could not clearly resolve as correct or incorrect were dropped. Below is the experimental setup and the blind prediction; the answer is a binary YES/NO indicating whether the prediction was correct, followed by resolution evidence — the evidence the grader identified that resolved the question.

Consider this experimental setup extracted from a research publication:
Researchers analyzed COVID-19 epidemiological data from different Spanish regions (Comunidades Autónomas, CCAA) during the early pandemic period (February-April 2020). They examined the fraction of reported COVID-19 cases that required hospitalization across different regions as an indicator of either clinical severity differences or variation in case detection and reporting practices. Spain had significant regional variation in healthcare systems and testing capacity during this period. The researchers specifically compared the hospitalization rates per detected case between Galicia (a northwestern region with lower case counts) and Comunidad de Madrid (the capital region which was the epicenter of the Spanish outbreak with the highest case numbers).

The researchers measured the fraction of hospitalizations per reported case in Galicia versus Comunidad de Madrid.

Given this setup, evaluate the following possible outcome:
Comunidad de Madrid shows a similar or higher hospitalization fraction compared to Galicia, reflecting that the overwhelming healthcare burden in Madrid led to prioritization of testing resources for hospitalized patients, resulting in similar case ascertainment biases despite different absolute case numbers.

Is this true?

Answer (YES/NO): YES